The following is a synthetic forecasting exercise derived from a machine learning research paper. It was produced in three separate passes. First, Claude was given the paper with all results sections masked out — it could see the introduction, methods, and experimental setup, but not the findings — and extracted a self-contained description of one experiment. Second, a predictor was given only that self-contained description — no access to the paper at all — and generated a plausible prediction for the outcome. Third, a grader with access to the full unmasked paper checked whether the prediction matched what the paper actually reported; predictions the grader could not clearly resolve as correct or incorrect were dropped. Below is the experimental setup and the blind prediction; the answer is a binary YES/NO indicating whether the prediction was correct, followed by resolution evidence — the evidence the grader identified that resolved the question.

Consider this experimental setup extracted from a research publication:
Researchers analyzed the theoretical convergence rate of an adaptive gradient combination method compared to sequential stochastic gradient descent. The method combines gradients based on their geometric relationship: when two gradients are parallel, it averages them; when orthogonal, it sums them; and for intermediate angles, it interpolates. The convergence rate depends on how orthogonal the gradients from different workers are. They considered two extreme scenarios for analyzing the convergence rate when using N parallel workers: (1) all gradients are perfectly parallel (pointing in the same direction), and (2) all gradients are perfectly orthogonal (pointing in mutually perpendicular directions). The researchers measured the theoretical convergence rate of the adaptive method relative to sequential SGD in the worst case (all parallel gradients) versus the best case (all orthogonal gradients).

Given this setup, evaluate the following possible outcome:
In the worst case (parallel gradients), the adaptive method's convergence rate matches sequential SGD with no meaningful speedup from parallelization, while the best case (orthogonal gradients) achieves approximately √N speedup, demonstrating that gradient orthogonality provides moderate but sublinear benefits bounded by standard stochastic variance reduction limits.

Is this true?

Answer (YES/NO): NO